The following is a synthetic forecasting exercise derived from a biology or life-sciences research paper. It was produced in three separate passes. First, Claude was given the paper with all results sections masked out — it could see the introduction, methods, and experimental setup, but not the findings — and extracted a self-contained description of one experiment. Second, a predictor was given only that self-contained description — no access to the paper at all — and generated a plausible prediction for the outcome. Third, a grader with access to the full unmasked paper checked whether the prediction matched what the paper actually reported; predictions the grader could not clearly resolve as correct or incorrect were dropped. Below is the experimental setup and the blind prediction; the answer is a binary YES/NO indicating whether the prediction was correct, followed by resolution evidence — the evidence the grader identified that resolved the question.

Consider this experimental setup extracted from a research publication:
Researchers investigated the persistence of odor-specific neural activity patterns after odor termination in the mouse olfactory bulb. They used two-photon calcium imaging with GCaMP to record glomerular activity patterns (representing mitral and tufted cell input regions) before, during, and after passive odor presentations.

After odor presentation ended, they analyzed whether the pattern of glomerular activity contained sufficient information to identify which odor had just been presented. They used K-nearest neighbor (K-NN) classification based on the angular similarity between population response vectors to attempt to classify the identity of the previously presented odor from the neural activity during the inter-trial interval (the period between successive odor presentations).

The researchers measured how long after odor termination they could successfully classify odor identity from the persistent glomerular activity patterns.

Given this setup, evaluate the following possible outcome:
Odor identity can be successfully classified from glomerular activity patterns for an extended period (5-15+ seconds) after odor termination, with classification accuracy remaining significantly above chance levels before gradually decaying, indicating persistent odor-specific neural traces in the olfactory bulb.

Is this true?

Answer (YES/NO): NO